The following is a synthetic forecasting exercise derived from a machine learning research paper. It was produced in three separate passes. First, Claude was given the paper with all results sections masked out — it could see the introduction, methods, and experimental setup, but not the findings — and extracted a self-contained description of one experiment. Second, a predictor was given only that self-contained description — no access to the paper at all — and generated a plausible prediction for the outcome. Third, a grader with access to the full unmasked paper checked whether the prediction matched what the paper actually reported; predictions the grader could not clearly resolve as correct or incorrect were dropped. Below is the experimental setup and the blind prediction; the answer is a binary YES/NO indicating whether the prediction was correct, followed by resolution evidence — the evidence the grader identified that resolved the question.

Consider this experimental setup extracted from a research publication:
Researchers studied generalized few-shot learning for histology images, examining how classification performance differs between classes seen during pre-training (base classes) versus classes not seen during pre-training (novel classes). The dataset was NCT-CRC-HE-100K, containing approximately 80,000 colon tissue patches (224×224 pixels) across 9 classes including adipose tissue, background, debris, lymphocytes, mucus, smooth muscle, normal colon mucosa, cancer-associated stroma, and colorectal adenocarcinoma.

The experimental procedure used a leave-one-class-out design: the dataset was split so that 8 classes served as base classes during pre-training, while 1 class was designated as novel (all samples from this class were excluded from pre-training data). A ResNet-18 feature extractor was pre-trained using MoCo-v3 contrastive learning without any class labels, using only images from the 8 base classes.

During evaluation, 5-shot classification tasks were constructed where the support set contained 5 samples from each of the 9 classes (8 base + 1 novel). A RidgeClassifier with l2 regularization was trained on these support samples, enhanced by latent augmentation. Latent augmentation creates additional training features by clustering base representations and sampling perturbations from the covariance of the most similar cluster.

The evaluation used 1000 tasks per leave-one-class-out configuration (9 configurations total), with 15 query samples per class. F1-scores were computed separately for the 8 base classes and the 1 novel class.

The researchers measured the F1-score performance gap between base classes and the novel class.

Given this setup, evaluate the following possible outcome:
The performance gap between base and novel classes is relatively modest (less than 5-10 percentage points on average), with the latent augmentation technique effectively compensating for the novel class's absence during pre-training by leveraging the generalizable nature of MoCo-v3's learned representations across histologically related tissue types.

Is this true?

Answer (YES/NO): YES